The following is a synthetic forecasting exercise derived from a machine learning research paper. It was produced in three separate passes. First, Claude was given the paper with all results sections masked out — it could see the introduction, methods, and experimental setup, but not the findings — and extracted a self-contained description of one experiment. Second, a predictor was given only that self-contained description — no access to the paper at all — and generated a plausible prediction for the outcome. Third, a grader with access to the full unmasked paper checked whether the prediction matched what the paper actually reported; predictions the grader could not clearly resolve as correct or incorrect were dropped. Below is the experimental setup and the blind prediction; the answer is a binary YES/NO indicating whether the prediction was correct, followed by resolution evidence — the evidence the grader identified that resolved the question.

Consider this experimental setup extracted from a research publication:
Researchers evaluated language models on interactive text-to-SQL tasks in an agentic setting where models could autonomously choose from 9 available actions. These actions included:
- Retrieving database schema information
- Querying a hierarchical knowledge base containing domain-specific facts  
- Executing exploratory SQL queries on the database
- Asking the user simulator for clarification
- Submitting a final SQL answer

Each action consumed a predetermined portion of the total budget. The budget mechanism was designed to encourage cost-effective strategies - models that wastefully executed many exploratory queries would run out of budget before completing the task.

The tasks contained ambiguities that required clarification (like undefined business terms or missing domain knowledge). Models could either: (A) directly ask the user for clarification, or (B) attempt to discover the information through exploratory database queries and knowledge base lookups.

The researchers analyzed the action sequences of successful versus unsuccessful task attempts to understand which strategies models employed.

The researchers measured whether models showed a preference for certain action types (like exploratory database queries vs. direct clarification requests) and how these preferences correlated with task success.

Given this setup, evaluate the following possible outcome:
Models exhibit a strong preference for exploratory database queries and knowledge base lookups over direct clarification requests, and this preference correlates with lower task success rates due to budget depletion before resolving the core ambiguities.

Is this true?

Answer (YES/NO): NO